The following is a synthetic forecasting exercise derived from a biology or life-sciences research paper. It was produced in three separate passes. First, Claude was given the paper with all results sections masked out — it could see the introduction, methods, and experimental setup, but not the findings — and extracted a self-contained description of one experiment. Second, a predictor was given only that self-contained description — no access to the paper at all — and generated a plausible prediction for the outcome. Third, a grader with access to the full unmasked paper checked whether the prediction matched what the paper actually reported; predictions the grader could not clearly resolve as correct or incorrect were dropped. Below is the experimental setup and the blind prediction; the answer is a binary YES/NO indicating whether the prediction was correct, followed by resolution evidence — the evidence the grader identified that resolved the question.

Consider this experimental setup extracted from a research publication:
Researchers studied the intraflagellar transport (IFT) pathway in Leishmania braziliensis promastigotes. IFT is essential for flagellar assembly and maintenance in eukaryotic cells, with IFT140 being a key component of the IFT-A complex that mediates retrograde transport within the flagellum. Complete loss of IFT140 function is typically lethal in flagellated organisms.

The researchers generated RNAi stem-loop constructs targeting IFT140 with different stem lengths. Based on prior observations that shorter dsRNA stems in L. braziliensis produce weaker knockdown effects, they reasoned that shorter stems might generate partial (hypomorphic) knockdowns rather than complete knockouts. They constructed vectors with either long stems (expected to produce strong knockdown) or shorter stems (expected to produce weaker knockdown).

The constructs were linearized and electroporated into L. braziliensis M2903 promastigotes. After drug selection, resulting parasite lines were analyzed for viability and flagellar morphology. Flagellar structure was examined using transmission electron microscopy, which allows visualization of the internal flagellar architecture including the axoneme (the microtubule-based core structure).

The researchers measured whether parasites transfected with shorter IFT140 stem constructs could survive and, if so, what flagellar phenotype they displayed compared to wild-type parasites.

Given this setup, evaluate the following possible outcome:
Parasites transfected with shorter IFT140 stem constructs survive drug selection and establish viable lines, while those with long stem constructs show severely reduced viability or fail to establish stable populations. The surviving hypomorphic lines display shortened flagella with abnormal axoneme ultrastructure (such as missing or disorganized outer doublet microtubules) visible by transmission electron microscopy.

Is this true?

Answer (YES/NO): NO